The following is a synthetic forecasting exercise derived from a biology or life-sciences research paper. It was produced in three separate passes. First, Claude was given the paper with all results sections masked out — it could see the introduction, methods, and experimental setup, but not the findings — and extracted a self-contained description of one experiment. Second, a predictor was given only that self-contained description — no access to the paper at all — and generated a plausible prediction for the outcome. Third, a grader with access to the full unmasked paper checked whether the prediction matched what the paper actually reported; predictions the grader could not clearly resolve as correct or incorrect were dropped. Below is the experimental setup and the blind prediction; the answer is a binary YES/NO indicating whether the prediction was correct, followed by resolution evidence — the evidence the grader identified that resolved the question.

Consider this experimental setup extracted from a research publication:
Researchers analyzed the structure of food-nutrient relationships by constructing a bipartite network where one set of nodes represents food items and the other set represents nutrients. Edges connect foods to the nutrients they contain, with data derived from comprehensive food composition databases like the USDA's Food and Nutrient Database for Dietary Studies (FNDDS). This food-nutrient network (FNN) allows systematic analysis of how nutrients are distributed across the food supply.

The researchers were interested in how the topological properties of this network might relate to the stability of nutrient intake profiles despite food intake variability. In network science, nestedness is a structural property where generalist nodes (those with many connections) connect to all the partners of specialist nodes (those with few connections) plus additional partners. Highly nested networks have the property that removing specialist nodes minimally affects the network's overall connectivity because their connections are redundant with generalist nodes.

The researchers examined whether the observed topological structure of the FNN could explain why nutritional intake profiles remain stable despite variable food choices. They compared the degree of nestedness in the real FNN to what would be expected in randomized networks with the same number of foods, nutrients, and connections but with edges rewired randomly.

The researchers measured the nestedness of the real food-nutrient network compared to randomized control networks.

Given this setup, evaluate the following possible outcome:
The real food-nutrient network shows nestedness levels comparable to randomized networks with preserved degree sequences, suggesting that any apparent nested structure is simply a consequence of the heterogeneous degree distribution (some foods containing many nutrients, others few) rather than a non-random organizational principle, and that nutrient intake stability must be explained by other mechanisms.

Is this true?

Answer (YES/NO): NO